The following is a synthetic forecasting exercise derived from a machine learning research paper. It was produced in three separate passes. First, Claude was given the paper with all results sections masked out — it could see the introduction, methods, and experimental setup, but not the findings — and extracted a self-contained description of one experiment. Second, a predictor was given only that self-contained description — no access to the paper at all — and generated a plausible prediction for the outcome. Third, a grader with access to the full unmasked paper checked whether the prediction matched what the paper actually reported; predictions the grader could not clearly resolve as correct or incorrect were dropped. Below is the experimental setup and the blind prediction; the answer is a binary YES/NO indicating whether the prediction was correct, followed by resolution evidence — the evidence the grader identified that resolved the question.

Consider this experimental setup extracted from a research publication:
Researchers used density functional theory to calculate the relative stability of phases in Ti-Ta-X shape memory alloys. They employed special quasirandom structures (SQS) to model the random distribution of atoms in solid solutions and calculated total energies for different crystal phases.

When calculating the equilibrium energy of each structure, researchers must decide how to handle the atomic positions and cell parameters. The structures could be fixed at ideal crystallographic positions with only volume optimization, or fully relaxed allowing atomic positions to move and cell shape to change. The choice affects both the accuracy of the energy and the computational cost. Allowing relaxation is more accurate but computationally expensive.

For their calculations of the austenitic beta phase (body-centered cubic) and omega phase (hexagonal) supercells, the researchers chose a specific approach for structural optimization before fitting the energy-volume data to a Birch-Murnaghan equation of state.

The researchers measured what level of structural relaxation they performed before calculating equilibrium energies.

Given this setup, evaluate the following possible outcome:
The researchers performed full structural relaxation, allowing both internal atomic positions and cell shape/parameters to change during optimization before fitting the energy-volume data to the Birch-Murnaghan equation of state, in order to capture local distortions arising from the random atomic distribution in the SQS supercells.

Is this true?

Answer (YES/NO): YES